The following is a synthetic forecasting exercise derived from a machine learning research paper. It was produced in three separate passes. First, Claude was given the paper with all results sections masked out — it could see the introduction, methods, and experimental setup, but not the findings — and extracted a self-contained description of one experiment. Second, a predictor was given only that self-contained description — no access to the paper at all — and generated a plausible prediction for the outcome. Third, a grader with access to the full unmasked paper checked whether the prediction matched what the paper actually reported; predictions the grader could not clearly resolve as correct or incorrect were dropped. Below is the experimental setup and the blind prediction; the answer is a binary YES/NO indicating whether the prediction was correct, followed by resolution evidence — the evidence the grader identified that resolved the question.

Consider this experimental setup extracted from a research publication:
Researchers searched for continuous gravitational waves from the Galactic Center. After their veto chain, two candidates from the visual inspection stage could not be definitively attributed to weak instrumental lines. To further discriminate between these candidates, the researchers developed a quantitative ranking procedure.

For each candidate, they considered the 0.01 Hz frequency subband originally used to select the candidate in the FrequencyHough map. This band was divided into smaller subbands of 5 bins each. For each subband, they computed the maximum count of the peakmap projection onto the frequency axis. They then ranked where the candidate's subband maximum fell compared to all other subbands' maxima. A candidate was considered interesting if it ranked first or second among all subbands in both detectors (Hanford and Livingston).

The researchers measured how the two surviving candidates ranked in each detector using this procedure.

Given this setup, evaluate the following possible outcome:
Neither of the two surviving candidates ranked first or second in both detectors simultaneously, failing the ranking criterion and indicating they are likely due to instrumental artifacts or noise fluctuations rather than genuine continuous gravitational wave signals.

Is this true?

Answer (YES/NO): YES